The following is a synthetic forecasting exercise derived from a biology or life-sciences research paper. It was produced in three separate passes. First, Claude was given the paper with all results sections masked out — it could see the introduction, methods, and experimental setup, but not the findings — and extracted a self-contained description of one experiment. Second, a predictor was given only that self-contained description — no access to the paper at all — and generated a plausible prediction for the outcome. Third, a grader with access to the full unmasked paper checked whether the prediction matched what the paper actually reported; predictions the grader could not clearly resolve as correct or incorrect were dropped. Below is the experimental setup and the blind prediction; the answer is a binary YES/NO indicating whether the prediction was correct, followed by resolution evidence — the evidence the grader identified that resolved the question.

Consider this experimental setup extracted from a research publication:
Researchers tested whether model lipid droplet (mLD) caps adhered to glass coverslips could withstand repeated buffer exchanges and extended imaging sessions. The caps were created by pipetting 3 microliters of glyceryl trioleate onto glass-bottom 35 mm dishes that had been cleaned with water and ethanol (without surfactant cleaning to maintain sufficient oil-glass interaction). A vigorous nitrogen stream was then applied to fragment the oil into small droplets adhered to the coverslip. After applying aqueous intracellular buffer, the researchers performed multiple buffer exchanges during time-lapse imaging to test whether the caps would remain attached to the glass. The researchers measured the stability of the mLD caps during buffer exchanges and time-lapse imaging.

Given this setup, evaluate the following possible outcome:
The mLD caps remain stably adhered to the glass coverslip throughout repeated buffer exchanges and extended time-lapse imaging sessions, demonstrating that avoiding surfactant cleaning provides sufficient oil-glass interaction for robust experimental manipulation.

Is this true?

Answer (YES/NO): YES